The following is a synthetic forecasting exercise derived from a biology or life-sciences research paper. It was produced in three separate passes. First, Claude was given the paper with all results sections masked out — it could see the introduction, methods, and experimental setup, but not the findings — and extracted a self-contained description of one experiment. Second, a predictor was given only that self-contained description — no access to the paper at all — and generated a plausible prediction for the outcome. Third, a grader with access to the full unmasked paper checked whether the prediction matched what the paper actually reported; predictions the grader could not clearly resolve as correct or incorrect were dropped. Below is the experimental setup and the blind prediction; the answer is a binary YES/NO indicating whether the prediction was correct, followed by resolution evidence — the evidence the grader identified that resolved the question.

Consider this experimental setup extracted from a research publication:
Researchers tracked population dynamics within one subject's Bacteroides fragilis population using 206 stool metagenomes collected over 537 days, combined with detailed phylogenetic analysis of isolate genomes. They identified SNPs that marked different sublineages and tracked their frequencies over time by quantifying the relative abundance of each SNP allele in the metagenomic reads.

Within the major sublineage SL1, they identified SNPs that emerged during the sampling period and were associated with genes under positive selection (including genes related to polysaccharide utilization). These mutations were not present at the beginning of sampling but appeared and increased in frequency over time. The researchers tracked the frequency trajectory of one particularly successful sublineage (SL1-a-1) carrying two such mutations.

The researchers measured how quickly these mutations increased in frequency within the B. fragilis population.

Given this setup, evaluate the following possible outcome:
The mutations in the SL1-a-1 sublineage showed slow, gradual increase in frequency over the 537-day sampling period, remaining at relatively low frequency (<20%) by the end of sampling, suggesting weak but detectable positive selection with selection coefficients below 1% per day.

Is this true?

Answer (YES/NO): NO